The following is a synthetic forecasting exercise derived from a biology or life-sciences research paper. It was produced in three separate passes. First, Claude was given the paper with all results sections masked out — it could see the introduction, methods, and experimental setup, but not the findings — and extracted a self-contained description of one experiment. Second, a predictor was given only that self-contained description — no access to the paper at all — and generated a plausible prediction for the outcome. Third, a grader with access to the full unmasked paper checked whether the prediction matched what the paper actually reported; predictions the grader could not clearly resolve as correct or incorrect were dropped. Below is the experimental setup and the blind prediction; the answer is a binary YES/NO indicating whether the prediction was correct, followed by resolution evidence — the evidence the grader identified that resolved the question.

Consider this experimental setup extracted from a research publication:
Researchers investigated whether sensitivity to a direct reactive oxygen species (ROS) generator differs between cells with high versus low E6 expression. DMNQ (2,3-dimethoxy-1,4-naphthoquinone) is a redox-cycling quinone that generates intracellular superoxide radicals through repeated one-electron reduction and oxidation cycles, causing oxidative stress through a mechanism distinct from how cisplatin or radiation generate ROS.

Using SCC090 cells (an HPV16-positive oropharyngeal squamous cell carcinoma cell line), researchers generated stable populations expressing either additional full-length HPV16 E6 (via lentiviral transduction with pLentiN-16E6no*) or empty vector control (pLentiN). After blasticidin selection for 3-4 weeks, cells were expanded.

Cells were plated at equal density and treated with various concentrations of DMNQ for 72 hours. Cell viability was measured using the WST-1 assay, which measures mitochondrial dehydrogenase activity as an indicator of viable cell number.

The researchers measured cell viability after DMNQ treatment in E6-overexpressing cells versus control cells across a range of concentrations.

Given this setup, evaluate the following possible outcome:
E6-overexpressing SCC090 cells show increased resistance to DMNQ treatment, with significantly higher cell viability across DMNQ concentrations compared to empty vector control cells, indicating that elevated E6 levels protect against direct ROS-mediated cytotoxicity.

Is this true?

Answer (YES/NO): NO